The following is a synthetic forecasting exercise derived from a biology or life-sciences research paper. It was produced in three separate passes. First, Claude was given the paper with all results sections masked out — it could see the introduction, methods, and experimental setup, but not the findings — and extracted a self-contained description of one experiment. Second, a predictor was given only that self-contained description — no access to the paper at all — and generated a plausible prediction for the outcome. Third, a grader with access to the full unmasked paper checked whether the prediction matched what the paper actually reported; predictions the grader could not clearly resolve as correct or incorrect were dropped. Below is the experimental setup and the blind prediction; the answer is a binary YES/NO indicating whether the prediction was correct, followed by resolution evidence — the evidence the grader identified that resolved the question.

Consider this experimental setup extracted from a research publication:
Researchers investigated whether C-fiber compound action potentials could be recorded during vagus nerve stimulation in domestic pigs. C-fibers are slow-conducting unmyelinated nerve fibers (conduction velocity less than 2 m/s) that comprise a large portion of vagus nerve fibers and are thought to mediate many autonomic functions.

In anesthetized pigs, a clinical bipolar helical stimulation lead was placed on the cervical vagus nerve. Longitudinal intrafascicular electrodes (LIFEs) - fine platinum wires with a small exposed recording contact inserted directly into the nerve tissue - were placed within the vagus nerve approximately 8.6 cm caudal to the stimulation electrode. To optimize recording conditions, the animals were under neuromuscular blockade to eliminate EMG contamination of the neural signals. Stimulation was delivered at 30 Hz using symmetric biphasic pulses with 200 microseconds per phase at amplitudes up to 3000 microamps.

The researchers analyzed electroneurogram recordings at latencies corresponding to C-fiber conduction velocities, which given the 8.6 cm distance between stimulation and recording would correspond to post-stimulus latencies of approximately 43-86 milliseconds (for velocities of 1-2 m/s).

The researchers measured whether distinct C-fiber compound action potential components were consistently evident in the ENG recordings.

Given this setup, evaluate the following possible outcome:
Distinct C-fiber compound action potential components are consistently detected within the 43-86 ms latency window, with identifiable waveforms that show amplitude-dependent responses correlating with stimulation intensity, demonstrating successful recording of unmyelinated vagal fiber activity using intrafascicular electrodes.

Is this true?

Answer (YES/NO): NO